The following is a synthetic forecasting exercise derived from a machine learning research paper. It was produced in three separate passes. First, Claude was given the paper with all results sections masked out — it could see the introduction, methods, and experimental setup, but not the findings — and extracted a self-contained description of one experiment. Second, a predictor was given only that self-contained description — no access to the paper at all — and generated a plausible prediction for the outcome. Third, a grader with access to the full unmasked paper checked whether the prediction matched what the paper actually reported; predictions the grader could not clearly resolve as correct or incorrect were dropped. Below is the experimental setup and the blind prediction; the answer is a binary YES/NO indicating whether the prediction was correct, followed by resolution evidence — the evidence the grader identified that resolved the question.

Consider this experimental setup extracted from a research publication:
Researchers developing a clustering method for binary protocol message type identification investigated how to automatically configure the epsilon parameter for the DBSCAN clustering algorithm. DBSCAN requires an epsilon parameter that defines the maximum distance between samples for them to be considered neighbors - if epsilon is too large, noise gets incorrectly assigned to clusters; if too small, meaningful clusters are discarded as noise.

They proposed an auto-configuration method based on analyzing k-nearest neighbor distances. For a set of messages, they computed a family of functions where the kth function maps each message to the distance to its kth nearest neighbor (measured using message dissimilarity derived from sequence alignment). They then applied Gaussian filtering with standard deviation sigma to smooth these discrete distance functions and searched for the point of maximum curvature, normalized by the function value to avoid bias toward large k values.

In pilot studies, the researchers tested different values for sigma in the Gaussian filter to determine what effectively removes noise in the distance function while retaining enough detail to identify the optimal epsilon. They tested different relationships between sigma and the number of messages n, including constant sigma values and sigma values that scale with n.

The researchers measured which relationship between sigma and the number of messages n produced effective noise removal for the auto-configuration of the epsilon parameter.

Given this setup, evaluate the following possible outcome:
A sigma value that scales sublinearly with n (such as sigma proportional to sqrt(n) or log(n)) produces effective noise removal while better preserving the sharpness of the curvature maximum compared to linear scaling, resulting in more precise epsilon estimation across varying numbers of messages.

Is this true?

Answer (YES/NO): YES